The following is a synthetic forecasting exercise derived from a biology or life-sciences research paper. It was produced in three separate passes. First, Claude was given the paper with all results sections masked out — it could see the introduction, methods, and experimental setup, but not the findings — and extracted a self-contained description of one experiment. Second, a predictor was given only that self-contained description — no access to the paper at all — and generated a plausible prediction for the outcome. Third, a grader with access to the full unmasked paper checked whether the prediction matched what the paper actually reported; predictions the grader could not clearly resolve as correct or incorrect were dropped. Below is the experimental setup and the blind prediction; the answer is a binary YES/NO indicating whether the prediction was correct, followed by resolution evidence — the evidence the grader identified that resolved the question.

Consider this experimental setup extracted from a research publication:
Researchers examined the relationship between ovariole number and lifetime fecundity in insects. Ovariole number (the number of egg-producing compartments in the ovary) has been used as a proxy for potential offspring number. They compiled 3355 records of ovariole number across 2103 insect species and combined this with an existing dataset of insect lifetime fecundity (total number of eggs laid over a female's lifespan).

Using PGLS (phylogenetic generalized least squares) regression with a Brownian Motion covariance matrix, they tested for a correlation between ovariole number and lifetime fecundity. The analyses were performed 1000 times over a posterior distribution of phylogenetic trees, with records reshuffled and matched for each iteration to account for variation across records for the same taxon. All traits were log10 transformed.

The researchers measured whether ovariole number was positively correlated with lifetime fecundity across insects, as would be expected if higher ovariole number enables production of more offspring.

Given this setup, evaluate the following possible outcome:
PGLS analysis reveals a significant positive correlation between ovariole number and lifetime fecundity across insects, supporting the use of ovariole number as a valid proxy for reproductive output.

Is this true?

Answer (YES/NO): NO